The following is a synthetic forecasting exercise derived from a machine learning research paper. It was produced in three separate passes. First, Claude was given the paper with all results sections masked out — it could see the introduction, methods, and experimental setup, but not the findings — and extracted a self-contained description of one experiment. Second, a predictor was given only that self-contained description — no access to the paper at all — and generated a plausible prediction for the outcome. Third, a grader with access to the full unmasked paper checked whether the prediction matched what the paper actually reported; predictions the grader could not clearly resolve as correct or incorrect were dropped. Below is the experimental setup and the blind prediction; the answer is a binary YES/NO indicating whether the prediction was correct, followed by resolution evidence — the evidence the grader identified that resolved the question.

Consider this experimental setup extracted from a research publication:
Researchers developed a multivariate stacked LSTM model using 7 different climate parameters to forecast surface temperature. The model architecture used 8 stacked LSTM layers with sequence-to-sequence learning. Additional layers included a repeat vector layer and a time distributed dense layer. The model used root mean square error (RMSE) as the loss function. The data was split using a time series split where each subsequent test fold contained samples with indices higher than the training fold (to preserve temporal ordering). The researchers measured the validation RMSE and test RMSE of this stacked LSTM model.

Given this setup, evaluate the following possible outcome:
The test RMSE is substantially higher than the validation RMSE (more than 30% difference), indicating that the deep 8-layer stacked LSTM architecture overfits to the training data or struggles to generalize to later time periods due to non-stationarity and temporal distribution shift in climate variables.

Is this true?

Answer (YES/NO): NO